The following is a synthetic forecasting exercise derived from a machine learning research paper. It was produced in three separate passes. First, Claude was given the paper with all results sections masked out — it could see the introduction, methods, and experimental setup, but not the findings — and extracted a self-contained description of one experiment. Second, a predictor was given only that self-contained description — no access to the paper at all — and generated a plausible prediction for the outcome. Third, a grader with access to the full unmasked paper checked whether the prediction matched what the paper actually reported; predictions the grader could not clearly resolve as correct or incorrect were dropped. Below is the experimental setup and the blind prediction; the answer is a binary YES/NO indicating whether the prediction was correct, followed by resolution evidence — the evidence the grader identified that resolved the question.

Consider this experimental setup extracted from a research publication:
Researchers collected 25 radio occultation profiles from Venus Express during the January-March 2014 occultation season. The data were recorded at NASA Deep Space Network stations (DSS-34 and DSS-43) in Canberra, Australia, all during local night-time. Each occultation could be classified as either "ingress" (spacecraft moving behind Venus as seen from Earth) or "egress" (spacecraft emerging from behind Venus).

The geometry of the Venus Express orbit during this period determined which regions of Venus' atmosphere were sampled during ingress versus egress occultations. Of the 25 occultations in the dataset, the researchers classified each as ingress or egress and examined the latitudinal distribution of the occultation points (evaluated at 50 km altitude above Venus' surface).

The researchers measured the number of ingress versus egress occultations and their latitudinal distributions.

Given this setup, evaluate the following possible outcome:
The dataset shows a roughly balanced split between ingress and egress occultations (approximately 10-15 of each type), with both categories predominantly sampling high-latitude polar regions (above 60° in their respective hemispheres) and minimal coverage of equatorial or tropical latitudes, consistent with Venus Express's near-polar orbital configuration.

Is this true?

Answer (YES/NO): NO